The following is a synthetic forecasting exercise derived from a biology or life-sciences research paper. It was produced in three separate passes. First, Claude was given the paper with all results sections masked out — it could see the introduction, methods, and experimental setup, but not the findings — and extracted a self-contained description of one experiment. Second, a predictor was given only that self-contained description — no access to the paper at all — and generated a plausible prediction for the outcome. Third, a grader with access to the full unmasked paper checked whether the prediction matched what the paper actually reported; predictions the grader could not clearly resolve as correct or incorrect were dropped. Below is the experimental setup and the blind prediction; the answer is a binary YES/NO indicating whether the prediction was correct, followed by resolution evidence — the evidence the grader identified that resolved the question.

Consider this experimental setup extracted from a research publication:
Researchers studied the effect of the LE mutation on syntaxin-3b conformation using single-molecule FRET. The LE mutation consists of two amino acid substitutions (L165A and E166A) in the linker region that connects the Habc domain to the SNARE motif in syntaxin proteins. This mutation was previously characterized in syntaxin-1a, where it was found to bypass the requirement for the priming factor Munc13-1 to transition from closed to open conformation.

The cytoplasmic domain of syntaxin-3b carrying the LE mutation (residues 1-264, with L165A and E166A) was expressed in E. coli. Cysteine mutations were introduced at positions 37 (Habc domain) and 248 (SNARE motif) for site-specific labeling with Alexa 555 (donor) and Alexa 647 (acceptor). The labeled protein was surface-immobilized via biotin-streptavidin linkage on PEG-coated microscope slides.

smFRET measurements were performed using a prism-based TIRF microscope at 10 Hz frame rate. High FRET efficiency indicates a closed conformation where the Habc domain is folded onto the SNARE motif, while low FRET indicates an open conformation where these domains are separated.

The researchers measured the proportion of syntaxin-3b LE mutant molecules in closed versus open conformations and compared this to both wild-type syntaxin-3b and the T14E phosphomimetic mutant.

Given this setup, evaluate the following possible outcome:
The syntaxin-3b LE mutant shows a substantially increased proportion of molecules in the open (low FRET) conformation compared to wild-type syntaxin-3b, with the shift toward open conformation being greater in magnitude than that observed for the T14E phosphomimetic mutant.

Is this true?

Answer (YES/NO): YES